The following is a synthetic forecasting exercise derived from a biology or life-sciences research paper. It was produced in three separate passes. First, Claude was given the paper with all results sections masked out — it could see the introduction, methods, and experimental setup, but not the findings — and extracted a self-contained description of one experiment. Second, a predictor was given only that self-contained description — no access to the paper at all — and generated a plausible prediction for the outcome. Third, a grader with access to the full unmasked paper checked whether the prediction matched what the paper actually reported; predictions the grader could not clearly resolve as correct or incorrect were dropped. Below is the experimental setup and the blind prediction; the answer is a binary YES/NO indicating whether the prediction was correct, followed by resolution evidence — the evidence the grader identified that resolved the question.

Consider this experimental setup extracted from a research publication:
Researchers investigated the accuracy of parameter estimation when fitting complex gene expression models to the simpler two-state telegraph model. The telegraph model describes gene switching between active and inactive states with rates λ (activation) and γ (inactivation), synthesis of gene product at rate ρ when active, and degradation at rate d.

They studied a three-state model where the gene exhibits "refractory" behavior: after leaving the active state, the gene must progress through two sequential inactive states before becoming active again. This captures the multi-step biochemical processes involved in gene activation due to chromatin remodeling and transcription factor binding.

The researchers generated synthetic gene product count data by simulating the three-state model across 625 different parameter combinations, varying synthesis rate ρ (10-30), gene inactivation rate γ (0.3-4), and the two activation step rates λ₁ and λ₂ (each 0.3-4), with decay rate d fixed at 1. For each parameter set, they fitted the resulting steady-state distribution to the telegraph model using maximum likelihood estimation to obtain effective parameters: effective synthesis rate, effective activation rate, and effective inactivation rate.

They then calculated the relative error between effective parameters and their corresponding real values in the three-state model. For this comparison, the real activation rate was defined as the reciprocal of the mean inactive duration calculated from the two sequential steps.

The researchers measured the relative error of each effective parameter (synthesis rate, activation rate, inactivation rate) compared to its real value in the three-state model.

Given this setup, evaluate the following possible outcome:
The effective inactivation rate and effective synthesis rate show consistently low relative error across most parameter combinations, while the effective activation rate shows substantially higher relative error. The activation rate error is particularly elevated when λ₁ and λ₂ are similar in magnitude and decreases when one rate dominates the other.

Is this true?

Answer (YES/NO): NO